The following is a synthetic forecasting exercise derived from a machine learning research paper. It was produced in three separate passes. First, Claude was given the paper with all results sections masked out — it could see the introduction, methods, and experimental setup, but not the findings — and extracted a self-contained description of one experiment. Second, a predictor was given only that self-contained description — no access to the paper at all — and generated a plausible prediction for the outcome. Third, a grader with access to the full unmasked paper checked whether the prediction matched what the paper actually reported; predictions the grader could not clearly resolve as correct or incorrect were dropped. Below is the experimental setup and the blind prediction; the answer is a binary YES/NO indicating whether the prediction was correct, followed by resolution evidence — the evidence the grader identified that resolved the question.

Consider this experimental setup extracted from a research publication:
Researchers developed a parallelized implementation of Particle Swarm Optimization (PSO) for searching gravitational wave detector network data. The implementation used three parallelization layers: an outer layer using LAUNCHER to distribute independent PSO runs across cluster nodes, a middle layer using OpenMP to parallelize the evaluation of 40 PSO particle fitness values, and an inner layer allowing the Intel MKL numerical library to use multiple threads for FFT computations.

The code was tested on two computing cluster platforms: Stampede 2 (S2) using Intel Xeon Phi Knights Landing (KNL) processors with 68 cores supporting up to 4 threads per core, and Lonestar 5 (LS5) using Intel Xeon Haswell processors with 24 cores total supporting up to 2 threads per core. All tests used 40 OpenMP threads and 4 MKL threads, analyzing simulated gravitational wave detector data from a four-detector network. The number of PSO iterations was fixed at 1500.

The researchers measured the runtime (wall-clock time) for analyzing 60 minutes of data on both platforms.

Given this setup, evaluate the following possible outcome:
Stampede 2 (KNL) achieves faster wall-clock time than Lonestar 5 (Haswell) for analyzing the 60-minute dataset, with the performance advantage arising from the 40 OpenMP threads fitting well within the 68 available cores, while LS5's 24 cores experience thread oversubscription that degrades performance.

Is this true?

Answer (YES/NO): YES